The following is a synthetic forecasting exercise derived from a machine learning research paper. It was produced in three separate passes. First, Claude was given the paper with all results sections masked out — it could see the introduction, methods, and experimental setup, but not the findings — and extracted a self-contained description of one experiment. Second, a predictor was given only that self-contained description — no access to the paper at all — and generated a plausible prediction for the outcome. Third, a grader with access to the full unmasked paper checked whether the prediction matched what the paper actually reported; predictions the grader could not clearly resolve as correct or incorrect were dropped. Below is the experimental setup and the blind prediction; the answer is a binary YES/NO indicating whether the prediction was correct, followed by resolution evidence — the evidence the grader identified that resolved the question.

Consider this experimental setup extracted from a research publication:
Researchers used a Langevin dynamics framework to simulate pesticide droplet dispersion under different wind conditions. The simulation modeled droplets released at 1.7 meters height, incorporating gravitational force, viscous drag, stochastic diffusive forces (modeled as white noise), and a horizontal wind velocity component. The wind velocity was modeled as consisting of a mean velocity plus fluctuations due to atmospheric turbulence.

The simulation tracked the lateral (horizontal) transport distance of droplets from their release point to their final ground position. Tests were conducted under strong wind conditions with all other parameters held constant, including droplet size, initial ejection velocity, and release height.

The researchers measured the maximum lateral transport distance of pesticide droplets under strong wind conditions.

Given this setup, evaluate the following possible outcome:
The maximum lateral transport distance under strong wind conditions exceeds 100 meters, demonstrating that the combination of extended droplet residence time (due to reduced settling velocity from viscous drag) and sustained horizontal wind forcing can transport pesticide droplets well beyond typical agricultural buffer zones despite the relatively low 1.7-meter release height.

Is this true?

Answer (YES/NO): YES